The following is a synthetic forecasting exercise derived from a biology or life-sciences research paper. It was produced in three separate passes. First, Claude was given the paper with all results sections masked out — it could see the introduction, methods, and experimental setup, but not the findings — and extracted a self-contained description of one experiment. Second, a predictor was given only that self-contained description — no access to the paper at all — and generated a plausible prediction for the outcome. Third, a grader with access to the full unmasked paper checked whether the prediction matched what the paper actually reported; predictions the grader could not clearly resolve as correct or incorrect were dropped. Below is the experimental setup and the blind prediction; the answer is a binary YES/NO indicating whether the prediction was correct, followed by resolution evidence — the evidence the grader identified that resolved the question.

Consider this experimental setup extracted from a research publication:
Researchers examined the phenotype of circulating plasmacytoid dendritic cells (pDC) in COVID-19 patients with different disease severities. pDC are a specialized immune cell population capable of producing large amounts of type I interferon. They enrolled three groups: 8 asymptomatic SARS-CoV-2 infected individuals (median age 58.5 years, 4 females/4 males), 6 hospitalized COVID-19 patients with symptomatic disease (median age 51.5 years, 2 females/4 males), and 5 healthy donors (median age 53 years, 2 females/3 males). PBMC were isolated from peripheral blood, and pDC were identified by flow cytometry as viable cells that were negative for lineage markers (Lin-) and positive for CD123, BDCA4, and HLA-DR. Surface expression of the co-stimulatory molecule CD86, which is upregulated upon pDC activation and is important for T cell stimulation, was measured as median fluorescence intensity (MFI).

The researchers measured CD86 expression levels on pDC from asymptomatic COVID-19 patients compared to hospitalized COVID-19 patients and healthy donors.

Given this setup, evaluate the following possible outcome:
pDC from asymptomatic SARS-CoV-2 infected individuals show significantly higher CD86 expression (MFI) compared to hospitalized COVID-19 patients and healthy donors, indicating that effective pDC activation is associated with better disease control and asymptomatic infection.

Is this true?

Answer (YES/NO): YES